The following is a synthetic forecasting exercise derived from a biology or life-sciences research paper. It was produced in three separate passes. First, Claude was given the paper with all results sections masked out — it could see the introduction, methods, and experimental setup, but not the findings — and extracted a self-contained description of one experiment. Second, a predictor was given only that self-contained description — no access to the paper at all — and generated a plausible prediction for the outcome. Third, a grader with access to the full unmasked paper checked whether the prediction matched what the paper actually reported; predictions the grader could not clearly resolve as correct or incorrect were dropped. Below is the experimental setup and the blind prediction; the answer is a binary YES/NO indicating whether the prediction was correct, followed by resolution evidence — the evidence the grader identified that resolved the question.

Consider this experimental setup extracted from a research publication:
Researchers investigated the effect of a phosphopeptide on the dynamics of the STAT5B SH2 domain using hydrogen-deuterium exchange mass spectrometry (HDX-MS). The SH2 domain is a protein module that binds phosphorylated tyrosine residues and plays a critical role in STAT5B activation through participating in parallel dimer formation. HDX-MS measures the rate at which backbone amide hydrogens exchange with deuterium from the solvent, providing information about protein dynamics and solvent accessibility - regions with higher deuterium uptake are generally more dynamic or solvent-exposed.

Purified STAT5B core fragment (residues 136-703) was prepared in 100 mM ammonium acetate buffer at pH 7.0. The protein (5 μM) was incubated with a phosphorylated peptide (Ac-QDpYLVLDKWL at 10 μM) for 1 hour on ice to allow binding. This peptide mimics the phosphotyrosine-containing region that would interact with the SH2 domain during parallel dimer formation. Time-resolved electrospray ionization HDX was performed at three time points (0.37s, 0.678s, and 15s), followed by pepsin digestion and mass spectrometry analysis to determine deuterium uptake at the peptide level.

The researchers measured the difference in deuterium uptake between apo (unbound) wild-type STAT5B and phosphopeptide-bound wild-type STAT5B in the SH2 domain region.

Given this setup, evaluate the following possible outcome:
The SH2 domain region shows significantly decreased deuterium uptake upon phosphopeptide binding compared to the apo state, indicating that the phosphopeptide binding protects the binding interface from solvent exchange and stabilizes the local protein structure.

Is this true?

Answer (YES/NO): YES